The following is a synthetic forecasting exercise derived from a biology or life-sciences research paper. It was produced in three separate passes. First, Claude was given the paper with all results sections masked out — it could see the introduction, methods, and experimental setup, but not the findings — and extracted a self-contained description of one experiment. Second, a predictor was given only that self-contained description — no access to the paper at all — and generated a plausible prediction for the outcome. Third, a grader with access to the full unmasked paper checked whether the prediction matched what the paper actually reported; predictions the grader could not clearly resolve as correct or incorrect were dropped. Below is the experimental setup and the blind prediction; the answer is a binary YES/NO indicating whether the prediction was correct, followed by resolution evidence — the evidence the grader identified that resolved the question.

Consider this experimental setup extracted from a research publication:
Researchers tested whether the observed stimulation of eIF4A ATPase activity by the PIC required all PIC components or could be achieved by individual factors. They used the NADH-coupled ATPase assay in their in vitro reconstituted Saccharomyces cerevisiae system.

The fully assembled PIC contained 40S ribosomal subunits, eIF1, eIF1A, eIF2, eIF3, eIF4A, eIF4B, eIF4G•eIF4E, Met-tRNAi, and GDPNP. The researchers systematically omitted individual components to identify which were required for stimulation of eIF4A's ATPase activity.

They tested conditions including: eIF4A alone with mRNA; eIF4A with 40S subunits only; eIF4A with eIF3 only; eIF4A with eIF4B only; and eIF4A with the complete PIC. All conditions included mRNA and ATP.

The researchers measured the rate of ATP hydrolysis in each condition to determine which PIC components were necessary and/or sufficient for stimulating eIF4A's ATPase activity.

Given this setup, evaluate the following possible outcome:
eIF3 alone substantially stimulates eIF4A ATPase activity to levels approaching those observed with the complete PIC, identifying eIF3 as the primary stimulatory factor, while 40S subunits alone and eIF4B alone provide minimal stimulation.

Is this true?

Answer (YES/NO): NO